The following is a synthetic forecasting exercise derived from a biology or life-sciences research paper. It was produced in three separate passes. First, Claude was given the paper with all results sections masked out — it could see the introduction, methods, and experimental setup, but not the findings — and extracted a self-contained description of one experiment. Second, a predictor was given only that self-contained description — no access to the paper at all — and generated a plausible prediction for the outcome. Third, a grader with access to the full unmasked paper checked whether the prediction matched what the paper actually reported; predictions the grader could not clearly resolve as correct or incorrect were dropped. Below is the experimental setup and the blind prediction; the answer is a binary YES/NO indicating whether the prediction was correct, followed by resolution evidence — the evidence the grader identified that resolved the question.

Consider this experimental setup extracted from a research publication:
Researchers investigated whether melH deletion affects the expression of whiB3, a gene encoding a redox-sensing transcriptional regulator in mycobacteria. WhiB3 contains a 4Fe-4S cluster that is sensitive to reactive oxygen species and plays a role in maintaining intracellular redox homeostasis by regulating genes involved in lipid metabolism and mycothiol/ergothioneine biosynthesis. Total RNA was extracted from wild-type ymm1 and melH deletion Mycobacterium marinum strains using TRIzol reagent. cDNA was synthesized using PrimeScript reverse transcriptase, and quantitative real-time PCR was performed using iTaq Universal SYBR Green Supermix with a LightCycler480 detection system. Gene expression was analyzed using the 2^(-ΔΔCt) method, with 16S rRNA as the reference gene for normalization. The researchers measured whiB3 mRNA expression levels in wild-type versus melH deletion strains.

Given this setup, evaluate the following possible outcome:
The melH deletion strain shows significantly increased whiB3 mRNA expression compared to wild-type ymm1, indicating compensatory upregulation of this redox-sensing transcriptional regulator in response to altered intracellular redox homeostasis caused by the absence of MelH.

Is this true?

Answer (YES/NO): YES